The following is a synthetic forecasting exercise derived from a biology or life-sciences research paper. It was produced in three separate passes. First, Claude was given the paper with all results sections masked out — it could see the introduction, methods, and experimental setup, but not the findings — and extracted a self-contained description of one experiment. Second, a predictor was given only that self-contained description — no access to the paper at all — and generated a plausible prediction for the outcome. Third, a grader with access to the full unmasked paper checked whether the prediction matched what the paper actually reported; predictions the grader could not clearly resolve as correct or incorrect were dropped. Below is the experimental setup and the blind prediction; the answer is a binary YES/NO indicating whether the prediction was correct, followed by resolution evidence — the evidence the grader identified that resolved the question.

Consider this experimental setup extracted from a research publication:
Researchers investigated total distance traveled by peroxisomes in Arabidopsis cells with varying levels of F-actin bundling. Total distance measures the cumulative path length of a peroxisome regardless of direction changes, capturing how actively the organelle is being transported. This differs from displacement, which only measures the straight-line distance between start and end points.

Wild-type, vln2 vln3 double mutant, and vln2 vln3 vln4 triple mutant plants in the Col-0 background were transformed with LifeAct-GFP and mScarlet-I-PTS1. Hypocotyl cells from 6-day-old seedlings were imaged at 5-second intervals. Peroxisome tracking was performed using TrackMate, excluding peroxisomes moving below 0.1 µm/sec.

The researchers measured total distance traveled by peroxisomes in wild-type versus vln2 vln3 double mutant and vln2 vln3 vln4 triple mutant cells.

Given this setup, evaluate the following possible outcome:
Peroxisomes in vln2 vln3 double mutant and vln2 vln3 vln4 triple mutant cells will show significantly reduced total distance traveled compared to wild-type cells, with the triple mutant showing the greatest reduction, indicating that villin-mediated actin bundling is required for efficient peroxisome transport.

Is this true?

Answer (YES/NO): NO